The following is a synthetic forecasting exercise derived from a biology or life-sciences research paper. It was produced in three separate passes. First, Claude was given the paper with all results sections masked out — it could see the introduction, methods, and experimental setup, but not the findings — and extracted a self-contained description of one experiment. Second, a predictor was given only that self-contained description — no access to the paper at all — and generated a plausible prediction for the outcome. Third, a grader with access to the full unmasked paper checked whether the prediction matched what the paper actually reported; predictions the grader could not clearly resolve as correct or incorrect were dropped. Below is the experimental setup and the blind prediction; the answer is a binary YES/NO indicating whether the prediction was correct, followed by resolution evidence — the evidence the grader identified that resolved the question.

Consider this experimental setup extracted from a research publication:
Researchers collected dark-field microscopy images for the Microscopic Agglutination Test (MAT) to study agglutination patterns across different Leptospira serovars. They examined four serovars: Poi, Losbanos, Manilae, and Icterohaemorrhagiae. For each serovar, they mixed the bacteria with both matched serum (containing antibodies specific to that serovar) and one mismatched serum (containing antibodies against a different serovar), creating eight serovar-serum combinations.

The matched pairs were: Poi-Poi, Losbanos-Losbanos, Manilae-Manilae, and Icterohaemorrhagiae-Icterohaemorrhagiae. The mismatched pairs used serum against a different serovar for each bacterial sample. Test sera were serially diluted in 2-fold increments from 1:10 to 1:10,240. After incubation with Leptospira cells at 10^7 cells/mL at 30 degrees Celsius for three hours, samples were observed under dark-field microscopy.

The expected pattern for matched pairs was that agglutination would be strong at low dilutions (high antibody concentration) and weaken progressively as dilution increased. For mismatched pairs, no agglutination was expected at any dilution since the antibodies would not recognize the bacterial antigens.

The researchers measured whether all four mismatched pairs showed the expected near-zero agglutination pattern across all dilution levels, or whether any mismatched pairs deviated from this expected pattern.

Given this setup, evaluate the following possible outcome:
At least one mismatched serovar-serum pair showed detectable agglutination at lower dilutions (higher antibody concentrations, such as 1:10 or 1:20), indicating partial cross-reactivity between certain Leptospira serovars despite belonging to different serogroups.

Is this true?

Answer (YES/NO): YES